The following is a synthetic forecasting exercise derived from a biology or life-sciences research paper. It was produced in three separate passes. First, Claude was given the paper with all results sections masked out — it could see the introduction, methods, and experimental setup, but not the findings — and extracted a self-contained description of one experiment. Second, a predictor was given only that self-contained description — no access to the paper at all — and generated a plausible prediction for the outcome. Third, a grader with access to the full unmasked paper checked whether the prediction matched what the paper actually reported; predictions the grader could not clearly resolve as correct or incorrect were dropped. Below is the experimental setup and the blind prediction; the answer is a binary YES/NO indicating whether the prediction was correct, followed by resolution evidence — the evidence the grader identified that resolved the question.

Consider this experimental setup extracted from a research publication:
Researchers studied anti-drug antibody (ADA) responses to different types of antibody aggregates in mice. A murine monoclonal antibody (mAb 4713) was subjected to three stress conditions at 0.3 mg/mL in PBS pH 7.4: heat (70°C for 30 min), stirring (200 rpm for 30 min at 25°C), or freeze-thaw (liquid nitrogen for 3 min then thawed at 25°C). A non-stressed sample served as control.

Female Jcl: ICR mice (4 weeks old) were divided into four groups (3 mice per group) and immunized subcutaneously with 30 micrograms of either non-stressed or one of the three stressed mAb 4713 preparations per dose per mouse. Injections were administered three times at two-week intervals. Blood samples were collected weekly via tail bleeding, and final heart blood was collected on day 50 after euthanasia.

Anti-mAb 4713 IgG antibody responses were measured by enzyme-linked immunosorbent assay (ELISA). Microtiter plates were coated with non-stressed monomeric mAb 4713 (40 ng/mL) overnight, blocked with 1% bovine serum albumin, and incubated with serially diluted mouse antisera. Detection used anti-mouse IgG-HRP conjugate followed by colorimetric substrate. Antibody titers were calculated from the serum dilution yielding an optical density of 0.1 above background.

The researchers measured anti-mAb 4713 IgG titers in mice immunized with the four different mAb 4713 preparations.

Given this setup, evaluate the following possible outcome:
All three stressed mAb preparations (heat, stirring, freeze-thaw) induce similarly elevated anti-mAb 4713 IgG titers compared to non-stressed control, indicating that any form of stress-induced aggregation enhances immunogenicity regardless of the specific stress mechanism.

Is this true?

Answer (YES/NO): NO